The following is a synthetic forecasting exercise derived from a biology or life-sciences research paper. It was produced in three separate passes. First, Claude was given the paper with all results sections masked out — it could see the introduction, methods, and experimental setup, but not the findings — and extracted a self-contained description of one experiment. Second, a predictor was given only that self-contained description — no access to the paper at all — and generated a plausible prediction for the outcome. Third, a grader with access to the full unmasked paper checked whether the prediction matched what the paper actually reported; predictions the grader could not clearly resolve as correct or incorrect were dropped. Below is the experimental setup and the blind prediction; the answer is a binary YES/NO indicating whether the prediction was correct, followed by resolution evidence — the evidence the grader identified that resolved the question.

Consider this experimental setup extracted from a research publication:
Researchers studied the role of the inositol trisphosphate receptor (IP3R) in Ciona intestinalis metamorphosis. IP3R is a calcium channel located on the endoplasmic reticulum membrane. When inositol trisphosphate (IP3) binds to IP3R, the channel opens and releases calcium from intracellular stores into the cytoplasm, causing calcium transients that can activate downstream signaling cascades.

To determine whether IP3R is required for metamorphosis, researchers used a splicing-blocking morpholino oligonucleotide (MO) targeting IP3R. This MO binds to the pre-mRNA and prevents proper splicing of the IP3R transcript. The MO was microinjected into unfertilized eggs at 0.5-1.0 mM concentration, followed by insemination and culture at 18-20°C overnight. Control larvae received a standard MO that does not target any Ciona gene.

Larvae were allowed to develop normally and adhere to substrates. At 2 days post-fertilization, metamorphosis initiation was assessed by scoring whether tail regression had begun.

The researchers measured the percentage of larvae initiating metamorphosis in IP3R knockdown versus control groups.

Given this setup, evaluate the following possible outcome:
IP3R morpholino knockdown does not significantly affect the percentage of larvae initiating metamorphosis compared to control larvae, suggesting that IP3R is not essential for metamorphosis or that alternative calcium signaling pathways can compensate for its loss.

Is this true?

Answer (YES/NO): NO